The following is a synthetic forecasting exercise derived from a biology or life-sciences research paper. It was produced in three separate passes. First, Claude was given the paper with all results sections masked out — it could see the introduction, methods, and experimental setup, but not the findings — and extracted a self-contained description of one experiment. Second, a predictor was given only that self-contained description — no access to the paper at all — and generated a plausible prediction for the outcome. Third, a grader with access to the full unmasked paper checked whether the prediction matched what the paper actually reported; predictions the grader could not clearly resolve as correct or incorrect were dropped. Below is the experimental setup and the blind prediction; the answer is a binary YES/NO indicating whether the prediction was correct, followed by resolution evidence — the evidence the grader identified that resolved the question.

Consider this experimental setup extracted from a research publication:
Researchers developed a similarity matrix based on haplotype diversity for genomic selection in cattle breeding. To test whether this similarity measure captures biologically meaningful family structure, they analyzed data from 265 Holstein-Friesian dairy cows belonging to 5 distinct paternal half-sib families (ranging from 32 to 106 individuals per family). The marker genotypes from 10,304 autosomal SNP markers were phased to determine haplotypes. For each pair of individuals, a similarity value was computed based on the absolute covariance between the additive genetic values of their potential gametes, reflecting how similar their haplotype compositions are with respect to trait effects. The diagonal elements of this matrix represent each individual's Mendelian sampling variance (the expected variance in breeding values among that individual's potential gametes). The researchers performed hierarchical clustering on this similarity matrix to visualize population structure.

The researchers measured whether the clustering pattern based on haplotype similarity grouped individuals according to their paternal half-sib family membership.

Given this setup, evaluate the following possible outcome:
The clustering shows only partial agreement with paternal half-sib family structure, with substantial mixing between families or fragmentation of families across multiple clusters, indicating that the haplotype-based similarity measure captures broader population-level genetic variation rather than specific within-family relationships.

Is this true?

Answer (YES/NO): YES